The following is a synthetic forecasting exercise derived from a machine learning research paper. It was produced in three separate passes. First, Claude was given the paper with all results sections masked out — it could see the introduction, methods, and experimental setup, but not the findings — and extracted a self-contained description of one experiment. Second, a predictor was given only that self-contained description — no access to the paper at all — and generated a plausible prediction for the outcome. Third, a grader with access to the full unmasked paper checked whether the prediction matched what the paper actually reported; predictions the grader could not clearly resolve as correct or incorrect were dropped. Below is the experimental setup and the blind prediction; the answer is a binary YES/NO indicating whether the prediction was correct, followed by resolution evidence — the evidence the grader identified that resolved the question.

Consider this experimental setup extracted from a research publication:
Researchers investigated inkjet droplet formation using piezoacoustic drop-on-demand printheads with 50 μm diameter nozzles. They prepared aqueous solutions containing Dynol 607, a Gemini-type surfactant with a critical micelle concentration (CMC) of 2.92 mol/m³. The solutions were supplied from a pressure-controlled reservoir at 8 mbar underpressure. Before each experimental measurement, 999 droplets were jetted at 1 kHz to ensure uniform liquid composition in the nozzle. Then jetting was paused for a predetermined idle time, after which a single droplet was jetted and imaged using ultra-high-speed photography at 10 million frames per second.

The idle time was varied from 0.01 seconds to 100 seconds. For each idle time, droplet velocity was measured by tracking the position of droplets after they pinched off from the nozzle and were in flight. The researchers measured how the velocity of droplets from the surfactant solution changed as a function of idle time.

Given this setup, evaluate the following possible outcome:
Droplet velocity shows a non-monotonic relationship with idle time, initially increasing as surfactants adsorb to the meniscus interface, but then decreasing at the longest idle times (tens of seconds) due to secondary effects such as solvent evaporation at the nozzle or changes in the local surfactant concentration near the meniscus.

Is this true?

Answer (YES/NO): NO